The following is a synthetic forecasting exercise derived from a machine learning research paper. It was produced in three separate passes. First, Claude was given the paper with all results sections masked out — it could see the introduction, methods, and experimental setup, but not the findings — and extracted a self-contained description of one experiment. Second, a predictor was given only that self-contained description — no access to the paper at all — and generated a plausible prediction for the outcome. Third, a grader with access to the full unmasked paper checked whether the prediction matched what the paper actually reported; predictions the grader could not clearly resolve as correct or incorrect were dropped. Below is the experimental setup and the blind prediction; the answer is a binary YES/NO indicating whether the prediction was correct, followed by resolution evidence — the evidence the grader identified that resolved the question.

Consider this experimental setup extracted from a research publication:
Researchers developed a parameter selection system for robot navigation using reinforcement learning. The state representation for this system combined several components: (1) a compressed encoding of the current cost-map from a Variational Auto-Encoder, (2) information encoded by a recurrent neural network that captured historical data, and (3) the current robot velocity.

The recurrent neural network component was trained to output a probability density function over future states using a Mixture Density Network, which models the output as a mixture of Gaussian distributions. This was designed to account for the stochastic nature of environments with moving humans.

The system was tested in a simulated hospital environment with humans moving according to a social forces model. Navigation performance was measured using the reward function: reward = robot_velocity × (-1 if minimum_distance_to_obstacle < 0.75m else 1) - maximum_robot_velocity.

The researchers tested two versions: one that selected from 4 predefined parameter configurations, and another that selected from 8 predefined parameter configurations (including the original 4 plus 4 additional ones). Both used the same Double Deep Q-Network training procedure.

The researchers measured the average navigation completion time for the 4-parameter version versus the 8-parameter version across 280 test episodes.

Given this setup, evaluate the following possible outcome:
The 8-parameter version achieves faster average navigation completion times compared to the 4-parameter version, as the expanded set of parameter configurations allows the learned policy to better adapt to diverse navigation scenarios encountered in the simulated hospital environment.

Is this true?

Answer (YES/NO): NO